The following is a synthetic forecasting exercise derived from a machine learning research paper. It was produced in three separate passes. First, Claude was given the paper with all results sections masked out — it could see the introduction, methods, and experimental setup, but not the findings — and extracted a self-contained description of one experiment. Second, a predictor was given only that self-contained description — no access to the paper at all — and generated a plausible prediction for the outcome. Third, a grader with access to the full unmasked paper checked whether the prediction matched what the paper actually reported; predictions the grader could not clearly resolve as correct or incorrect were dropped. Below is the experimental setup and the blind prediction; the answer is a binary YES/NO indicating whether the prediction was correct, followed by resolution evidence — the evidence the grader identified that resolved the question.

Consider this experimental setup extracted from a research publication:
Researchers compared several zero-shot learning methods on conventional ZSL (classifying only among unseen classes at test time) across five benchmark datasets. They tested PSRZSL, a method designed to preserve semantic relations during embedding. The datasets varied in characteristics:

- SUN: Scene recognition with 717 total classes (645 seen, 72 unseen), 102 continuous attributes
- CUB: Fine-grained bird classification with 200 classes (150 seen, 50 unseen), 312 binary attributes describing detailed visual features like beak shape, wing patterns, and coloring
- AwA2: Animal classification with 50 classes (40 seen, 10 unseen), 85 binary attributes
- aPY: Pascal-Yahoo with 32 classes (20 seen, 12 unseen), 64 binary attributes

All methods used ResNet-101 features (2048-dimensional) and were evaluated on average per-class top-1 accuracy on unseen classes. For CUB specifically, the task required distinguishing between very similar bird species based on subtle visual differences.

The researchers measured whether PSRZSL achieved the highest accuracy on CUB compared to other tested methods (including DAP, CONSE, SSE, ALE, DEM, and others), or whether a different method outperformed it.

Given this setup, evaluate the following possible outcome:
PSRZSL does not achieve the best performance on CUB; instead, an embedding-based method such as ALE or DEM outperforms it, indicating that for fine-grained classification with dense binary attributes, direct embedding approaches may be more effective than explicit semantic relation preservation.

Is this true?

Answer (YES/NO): NO